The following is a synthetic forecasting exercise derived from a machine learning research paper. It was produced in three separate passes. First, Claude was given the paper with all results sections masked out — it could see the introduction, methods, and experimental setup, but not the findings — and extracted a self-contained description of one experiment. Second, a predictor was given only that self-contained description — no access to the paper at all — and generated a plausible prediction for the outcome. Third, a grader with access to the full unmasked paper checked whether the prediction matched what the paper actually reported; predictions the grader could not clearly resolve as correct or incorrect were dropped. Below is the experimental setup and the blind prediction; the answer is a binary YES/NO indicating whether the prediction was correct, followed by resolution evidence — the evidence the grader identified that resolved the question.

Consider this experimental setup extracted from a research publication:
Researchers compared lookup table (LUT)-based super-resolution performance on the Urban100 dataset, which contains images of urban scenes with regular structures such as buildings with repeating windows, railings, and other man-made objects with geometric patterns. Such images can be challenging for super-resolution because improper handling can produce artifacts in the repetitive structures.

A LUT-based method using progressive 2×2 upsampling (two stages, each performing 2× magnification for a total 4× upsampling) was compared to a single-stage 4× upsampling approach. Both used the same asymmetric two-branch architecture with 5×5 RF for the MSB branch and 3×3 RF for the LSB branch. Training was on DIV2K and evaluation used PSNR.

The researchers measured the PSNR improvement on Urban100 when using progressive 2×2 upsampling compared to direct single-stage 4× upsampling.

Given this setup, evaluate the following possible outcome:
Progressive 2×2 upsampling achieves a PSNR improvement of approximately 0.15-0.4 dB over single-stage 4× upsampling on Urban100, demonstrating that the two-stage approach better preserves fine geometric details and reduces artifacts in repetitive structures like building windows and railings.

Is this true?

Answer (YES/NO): YES